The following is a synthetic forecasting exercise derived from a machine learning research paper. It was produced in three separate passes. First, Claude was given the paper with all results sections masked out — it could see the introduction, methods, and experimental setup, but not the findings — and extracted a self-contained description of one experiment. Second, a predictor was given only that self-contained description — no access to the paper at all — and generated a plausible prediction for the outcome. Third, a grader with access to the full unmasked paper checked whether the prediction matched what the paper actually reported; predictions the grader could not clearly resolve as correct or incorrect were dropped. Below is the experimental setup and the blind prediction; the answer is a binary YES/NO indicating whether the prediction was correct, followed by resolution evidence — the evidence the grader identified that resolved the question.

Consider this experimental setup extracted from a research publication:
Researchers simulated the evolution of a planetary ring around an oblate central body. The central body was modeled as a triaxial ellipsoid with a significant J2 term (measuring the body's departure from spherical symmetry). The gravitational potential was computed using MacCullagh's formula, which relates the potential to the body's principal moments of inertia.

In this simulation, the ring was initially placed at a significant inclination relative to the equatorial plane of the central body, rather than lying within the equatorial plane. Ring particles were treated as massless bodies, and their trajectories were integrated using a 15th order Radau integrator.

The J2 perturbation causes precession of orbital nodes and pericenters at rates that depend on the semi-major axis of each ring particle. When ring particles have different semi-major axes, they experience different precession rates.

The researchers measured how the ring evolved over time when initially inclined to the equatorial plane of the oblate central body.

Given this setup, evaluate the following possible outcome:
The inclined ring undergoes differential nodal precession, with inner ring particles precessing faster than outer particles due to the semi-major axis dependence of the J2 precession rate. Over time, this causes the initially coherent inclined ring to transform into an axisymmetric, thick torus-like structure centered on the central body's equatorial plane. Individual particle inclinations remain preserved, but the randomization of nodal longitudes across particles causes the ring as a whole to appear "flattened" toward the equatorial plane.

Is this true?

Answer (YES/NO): YES